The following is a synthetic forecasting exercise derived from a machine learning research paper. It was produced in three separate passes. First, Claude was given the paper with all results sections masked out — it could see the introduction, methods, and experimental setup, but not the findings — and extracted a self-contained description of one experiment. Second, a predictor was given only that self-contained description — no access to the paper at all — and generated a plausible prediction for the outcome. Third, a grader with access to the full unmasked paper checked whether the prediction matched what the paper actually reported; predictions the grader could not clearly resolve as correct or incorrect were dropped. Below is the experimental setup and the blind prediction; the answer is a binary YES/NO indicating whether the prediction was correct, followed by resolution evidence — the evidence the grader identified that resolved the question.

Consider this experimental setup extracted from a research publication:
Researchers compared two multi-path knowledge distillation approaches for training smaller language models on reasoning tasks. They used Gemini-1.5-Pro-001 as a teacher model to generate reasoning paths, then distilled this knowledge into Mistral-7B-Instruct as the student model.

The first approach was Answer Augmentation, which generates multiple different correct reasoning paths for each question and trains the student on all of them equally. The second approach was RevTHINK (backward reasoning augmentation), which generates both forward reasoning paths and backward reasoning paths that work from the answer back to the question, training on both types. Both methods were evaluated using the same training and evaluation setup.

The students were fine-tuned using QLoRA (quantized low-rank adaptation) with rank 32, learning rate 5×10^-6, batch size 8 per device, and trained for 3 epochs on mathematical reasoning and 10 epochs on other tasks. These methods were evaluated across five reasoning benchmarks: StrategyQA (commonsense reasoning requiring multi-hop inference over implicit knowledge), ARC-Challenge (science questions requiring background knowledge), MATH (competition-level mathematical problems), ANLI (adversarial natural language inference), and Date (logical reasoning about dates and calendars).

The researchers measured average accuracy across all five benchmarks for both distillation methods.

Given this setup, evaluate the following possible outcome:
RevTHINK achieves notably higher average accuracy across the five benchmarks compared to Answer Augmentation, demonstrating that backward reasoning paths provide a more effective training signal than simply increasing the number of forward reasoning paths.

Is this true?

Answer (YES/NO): YES